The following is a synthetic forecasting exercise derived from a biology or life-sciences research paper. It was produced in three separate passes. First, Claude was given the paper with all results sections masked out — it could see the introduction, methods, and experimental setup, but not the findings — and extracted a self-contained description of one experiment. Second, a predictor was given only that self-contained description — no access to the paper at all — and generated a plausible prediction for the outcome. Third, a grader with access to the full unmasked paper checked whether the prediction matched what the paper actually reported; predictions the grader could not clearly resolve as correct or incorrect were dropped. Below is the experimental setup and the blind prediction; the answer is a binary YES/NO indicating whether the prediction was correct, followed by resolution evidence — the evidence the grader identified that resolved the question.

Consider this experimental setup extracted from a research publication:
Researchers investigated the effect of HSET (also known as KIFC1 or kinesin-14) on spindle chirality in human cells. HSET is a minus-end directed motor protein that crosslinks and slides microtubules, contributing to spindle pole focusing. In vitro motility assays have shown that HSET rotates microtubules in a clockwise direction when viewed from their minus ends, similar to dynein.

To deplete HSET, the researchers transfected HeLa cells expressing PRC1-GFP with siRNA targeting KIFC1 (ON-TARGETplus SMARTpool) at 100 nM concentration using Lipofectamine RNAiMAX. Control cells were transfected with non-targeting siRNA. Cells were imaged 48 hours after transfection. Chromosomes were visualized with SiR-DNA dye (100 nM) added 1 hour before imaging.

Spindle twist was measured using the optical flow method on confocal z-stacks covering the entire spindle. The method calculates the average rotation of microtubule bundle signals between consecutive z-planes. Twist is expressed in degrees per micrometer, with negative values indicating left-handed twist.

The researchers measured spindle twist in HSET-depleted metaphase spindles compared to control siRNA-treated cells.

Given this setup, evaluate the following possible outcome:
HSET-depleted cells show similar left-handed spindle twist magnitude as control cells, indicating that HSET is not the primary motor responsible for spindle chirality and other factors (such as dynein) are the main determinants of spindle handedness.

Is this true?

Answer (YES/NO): YES